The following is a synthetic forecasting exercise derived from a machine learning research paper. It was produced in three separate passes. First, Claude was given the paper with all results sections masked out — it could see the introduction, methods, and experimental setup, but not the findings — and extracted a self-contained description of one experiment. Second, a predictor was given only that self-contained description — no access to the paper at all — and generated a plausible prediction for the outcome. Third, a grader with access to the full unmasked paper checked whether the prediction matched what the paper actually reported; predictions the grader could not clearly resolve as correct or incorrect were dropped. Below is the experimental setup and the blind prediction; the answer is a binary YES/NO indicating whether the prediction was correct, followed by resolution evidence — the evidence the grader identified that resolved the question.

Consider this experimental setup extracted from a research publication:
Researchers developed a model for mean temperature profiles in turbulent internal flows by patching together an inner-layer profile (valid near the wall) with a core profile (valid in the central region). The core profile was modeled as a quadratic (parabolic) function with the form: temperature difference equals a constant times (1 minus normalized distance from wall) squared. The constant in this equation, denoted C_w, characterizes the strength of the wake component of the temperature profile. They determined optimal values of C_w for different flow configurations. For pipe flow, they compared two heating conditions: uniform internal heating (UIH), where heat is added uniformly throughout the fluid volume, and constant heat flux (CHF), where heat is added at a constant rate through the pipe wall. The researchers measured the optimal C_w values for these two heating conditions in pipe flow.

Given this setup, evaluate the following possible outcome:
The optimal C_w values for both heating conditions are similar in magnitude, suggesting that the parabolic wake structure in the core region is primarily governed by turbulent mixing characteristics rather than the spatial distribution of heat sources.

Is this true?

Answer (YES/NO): NO